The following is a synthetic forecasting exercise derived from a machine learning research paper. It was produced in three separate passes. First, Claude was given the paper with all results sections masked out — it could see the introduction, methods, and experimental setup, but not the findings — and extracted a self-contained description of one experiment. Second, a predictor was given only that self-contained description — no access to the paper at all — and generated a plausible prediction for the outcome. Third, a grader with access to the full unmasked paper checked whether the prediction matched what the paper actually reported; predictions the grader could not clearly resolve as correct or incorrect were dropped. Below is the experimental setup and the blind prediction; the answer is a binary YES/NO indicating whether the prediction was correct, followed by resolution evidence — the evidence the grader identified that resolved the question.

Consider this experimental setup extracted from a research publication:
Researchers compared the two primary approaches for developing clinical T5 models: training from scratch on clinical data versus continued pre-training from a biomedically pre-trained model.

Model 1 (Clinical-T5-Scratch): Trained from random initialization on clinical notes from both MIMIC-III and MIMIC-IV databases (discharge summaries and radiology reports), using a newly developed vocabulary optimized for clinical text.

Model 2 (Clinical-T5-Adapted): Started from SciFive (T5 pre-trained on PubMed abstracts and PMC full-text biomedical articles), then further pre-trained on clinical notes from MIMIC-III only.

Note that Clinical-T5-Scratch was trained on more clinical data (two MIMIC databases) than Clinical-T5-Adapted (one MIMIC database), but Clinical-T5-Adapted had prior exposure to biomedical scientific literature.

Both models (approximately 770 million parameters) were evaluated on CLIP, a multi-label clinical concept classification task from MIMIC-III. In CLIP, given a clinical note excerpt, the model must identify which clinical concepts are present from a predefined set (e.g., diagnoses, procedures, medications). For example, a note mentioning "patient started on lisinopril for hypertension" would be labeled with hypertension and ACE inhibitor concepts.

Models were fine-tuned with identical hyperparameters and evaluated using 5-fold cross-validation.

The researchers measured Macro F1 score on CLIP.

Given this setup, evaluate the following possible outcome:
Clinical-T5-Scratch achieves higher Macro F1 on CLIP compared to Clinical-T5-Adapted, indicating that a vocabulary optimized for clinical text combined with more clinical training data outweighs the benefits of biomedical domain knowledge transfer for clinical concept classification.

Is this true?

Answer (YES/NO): YES